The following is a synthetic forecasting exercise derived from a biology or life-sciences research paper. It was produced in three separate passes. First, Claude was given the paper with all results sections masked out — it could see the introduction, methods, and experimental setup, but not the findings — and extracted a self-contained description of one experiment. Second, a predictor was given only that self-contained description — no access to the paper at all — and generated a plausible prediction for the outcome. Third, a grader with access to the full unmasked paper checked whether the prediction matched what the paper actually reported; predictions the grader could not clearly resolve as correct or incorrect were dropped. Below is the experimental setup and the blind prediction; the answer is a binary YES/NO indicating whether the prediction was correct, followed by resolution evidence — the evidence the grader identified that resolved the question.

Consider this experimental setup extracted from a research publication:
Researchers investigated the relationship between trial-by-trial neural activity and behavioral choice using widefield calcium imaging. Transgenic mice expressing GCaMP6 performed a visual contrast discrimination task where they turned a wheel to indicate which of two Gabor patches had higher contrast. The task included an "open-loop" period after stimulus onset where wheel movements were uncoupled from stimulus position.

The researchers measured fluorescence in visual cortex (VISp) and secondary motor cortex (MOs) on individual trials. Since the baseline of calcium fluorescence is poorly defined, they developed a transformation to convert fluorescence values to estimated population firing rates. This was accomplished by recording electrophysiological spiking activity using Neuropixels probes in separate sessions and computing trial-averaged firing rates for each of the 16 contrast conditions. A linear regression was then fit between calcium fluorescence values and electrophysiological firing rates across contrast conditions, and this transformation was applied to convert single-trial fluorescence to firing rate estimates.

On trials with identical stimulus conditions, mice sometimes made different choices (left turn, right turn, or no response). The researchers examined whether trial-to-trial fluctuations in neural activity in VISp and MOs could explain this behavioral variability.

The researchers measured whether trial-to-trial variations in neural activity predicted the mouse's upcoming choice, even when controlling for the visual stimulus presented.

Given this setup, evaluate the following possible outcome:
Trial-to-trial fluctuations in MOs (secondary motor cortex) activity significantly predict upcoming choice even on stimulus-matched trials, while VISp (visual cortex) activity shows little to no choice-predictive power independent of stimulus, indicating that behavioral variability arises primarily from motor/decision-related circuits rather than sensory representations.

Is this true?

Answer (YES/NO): NO